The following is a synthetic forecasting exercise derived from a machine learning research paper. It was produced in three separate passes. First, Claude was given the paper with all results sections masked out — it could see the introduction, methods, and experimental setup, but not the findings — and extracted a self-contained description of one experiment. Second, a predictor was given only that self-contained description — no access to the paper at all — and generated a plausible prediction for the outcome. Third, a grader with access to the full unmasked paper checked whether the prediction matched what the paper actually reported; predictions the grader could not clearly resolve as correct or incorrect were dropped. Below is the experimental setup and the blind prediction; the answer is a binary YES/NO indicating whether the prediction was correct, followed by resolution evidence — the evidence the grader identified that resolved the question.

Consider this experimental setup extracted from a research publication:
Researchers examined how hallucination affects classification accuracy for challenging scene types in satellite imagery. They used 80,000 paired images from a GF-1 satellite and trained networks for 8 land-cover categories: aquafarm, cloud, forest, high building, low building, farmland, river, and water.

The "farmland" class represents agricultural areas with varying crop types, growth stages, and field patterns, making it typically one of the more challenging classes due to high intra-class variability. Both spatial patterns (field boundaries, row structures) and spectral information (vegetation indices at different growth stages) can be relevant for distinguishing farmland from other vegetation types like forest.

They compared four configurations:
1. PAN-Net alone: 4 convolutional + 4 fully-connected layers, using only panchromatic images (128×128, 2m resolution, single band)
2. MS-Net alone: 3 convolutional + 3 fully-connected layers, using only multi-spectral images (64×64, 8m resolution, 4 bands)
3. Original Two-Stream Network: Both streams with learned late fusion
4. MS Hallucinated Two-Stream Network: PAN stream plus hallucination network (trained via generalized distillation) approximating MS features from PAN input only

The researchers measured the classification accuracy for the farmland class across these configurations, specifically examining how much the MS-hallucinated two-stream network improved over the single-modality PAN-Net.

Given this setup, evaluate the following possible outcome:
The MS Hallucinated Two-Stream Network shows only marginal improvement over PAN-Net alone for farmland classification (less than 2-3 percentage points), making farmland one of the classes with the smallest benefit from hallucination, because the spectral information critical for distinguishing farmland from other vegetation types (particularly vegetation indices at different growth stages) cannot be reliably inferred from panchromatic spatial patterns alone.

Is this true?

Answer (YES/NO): NO